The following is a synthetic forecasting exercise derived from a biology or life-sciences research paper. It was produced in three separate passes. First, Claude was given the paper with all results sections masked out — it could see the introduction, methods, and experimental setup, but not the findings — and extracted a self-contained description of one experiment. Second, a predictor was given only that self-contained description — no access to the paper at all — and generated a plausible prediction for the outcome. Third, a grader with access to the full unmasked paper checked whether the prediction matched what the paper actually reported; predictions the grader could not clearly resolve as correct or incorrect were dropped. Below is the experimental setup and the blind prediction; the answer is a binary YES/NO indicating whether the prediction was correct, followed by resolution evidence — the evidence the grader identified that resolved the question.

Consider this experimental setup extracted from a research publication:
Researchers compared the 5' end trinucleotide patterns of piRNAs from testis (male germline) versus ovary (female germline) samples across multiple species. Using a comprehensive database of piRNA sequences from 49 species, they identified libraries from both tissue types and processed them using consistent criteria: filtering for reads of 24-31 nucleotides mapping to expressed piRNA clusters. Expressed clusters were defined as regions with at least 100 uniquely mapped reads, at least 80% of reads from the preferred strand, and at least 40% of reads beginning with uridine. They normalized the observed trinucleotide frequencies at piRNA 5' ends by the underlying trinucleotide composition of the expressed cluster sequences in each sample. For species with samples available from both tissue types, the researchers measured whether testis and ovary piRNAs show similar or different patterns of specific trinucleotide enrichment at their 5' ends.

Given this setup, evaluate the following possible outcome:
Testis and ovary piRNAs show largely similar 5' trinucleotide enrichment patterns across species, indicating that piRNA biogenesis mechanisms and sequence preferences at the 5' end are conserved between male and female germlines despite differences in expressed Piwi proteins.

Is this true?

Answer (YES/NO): YES